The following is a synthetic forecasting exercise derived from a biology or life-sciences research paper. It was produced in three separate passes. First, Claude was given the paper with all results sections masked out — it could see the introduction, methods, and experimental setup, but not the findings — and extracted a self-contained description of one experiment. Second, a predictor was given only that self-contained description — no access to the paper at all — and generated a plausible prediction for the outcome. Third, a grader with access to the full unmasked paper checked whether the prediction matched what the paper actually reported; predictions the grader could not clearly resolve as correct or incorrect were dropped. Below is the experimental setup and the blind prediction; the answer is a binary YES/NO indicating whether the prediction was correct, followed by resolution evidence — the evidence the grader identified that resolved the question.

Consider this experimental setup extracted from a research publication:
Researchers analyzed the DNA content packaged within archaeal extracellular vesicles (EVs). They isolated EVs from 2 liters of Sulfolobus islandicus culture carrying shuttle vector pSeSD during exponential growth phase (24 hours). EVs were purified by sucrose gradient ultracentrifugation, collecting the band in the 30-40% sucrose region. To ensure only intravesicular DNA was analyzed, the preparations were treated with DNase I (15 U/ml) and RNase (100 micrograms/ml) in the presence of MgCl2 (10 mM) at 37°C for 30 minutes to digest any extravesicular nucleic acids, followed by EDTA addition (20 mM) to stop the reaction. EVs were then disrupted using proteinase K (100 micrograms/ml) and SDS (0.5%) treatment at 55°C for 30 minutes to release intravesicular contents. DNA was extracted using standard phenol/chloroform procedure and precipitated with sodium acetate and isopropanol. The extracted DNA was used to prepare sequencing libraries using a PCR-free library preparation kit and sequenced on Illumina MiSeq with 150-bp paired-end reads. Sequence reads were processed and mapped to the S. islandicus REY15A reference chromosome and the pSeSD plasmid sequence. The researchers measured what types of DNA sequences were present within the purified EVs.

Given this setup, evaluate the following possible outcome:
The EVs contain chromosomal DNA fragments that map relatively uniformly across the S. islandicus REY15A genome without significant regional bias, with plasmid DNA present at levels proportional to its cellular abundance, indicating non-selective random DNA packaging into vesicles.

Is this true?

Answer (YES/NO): NO